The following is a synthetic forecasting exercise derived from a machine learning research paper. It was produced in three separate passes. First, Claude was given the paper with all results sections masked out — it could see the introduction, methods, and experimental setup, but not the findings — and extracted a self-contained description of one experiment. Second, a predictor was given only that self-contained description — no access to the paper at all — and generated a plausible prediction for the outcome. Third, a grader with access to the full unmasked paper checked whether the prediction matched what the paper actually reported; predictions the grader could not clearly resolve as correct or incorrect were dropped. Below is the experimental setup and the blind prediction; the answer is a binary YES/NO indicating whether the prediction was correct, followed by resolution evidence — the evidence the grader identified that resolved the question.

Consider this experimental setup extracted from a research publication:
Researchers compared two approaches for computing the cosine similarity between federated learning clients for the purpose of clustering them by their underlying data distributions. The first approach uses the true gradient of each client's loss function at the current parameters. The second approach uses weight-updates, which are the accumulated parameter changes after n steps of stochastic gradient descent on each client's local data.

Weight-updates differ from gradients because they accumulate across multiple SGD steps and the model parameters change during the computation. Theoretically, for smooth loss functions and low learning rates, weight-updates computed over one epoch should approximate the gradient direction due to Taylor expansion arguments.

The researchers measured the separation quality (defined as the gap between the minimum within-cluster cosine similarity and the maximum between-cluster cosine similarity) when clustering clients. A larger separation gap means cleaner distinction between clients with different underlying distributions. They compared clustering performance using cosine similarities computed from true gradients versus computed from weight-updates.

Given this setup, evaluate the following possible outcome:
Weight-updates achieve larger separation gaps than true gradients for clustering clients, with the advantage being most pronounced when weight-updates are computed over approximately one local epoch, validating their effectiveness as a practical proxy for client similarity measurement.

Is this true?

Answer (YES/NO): NO